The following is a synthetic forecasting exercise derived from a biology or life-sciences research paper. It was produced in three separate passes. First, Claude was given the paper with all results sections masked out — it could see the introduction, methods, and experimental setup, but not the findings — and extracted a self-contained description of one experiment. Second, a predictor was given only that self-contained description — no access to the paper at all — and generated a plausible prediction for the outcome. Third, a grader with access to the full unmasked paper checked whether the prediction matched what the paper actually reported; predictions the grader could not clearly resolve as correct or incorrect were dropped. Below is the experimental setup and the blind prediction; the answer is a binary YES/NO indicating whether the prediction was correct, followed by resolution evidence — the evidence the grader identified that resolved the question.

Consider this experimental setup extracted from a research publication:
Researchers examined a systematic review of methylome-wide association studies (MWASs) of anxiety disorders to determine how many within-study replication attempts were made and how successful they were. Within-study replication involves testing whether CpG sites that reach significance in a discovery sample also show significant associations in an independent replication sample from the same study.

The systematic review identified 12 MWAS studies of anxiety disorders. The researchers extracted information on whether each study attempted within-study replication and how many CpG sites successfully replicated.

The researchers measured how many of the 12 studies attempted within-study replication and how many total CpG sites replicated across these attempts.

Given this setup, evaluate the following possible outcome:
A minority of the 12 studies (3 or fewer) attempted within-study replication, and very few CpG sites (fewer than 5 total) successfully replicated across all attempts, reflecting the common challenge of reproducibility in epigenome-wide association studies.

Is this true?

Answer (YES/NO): NO